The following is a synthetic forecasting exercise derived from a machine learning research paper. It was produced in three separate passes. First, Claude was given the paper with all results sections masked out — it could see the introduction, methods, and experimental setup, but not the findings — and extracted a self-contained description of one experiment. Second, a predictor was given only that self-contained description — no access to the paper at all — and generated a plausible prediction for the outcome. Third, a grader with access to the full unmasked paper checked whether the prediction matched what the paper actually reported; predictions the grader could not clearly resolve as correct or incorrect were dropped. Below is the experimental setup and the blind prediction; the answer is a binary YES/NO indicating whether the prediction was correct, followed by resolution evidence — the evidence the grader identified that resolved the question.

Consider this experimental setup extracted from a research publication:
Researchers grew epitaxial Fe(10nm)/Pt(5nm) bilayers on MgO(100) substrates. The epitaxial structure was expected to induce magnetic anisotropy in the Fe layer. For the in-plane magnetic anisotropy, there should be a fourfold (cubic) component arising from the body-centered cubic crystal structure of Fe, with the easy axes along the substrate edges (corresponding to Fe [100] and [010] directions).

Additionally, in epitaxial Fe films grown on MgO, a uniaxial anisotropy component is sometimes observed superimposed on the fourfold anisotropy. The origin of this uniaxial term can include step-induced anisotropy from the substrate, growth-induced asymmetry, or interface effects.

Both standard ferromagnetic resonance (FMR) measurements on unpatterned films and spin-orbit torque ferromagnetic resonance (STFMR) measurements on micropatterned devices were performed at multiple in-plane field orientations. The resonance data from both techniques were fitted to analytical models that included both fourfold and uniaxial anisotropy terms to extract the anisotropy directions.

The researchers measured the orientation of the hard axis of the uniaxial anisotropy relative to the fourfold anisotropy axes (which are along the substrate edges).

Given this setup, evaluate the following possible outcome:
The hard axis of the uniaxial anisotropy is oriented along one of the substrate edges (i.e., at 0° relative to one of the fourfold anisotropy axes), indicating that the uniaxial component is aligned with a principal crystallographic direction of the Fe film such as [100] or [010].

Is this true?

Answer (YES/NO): YES